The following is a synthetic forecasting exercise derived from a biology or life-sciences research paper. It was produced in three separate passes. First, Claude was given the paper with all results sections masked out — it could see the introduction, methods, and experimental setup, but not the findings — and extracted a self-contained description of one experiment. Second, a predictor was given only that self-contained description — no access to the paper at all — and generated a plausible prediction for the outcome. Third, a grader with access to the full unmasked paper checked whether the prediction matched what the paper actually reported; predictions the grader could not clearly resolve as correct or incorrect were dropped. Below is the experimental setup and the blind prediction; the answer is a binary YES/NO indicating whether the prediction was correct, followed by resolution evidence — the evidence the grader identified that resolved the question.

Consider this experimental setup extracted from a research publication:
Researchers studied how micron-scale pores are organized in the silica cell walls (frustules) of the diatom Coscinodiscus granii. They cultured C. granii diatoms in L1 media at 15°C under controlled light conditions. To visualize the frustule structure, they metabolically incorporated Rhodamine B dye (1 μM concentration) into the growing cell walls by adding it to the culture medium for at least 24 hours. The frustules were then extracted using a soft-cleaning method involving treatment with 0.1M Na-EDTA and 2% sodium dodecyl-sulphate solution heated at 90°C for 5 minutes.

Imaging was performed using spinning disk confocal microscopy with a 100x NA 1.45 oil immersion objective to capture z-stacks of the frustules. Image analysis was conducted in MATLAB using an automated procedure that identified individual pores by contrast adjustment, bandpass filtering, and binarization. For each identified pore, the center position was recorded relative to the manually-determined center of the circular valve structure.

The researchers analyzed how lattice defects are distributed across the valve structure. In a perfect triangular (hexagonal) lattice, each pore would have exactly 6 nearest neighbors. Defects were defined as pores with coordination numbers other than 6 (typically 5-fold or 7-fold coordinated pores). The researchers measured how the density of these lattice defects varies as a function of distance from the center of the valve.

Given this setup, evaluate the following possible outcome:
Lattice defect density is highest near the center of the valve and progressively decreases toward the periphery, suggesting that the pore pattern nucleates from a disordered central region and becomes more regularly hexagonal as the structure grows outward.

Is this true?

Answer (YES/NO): NO